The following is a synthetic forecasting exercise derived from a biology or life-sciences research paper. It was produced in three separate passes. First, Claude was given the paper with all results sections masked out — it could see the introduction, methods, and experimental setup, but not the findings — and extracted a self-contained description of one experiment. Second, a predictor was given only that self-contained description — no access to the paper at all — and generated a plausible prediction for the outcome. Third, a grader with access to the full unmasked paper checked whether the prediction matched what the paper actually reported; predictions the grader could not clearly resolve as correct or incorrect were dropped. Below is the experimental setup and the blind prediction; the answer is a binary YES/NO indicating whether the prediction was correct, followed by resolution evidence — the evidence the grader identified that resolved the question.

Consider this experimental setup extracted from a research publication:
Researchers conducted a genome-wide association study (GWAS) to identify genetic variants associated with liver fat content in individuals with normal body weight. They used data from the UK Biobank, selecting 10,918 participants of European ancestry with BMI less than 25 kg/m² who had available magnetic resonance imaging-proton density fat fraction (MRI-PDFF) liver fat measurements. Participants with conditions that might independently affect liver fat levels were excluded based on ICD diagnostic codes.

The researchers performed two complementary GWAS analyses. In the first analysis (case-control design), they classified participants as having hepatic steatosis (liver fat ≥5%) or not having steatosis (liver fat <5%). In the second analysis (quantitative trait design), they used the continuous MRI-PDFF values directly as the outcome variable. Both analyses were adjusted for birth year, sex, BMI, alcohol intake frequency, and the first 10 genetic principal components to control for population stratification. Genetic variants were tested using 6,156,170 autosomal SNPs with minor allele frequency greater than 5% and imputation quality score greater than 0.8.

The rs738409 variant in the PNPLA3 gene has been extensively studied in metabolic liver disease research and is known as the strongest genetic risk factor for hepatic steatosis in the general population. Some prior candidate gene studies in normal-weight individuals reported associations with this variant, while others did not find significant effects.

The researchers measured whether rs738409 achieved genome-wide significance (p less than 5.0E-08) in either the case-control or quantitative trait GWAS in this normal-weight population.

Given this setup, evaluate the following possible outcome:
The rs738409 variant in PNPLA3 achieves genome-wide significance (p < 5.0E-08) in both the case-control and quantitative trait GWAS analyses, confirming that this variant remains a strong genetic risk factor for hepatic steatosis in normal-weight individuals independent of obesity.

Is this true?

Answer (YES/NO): YES